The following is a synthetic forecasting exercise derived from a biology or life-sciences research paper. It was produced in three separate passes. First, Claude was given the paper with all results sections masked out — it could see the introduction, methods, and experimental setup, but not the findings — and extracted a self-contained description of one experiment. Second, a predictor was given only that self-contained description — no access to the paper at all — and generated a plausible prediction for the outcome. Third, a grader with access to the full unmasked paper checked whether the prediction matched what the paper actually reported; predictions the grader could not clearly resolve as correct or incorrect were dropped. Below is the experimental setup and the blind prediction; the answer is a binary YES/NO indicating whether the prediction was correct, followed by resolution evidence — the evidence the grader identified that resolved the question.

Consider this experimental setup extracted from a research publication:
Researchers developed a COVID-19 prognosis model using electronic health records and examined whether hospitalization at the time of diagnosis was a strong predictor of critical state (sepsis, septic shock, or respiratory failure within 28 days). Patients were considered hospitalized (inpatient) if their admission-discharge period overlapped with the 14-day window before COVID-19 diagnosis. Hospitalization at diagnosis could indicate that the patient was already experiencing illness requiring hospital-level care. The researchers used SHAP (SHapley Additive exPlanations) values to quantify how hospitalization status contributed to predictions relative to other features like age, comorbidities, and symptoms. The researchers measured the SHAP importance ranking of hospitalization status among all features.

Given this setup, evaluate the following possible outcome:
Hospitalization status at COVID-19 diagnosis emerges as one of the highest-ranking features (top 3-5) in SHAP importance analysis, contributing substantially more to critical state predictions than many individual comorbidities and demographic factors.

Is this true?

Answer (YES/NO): NO